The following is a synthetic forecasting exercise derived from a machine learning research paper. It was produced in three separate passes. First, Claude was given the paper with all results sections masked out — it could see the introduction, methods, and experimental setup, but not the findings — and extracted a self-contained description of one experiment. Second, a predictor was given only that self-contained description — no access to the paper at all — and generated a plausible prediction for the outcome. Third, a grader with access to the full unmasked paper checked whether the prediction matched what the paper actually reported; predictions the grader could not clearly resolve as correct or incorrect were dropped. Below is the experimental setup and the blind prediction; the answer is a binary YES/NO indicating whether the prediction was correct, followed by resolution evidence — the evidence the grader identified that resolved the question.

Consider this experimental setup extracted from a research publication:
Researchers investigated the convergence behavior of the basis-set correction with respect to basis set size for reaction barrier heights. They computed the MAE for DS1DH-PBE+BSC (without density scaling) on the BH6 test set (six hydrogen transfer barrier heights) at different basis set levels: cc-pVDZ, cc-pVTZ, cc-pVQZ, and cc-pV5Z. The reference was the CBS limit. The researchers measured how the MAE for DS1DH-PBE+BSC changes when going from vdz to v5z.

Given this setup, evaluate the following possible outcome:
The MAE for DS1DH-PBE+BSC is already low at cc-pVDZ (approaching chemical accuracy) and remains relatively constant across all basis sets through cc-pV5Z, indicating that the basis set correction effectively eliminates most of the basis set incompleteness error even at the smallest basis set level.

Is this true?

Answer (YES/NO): NO